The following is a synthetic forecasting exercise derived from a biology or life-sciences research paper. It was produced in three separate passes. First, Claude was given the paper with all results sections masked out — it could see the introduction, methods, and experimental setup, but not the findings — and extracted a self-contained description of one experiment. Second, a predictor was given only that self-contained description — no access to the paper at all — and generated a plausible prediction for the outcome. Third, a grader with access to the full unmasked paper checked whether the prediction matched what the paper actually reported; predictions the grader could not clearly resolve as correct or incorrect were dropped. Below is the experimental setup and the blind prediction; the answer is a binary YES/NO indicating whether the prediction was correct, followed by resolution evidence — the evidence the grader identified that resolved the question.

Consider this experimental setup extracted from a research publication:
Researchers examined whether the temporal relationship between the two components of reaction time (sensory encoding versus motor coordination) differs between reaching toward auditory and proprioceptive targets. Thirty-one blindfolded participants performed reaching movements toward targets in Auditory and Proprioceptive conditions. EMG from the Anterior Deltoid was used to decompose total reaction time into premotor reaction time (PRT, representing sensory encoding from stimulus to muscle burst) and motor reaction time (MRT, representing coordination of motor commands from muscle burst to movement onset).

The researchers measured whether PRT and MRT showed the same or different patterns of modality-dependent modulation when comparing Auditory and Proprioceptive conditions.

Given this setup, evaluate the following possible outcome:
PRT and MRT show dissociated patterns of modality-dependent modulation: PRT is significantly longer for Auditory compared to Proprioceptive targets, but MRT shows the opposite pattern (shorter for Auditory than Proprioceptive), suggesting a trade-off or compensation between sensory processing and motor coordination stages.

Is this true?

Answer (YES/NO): NO